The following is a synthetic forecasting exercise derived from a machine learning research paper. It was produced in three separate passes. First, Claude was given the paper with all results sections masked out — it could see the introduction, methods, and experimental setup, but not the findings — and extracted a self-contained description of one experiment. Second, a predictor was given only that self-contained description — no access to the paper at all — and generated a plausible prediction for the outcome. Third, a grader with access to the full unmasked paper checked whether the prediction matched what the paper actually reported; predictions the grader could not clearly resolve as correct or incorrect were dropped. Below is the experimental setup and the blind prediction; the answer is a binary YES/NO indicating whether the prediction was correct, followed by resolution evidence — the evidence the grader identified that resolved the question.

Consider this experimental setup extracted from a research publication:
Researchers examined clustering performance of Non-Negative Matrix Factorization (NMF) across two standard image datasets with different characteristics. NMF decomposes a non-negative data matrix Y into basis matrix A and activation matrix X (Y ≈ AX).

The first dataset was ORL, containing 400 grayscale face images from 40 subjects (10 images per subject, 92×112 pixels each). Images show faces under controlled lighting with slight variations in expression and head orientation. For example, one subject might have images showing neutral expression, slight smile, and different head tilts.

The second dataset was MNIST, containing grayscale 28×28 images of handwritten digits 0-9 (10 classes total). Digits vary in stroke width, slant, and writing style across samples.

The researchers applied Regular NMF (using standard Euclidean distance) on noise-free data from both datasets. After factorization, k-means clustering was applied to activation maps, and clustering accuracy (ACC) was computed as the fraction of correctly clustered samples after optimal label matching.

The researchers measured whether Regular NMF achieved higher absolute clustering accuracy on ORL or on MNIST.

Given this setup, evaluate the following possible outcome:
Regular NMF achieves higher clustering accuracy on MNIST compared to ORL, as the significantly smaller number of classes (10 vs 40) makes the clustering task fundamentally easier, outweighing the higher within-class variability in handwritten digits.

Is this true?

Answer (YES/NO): NO